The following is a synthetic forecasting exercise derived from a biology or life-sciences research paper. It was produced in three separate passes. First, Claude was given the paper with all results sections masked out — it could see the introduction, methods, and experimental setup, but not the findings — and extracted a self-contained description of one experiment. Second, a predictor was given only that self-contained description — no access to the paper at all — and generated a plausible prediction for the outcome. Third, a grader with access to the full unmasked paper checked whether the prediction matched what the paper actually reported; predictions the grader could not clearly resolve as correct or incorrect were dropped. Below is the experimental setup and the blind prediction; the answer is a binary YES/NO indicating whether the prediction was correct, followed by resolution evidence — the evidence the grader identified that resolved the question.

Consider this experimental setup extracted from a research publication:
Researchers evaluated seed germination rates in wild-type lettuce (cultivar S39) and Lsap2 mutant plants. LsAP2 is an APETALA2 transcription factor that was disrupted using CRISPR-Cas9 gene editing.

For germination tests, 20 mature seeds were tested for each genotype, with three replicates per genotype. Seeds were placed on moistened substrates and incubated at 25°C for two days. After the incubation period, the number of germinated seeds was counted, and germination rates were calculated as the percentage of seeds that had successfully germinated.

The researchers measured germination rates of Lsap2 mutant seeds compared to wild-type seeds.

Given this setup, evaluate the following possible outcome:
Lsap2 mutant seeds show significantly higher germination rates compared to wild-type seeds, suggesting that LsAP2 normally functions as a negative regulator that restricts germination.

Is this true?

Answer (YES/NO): NO